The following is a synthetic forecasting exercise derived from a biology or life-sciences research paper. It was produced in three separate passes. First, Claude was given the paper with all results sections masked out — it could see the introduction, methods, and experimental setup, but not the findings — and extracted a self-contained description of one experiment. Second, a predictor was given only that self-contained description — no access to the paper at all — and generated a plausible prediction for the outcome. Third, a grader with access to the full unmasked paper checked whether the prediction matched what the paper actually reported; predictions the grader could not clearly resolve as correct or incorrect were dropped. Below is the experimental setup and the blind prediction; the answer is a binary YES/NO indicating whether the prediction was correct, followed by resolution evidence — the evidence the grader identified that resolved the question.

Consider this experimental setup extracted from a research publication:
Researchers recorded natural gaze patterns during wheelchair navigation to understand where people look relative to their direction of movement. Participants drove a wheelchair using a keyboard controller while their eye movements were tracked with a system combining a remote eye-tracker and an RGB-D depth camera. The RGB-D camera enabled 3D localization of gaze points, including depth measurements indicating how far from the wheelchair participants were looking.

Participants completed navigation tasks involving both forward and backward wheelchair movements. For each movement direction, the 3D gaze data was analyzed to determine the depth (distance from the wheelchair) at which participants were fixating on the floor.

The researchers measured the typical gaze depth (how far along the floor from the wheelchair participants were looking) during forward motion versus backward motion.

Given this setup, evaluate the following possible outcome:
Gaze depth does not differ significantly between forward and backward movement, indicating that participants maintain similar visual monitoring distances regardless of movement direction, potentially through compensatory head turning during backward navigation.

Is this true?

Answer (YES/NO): NO